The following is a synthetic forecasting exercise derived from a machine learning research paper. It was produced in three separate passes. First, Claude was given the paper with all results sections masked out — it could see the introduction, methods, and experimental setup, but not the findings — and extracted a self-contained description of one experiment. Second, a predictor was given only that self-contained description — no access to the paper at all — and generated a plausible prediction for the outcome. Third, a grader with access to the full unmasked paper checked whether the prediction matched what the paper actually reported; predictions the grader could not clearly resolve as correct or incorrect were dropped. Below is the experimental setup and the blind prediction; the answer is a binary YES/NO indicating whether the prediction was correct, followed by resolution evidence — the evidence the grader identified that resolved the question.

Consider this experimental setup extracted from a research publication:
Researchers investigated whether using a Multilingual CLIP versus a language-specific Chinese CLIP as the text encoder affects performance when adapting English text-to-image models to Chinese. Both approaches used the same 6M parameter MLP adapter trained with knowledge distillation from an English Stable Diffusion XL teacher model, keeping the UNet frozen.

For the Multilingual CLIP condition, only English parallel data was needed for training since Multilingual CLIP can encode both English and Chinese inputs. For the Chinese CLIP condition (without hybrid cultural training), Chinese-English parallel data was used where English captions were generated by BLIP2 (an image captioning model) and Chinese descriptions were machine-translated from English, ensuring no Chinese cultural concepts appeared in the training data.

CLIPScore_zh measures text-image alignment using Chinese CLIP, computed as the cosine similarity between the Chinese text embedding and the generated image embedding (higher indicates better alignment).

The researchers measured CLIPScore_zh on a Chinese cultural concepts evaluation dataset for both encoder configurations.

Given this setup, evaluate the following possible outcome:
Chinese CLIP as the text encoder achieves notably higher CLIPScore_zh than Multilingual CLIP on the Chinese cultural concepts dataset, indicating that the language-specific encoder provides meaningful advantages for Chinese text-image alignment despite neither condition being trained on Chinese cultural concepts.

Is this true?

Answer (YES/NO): NO